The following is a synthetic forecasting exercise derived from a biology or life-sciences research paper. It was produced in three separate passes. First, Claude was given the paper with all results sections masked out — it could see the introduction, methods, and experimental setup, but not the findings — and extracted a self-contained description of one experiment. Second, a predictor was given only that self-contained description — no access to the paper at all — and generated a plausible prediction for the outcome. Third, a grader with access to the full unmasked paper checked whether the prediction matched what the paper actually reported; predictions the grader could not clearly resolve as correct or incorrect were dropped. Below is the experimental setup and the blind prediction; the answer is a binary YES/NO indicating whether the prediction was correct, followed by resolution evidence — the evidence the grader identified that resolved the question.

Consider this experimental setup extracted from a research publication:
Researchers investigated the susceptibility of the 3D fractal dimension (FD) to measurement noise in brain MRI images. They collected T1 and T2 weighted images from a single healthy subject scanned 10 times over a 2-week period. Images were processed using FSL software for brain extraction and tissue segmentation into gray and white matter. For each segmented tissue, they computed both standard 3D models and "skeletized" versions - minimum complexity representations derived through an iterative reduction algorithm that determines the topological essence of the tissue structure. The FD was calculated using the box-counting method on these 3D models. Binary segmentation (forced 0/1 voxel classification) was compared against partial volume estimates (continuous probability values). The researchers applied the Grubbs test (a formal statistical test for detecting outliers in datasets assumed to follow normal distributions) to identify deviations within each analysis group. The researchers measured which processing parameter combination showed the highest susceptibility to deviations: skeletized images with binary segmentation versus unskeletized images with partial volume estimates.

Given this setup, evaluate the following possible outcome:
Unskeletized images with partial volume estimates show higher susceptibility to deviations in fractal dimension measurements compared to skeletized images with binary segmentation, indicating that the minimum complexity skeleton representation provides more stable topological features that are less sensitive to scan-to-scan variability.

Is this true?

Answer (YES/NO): NO